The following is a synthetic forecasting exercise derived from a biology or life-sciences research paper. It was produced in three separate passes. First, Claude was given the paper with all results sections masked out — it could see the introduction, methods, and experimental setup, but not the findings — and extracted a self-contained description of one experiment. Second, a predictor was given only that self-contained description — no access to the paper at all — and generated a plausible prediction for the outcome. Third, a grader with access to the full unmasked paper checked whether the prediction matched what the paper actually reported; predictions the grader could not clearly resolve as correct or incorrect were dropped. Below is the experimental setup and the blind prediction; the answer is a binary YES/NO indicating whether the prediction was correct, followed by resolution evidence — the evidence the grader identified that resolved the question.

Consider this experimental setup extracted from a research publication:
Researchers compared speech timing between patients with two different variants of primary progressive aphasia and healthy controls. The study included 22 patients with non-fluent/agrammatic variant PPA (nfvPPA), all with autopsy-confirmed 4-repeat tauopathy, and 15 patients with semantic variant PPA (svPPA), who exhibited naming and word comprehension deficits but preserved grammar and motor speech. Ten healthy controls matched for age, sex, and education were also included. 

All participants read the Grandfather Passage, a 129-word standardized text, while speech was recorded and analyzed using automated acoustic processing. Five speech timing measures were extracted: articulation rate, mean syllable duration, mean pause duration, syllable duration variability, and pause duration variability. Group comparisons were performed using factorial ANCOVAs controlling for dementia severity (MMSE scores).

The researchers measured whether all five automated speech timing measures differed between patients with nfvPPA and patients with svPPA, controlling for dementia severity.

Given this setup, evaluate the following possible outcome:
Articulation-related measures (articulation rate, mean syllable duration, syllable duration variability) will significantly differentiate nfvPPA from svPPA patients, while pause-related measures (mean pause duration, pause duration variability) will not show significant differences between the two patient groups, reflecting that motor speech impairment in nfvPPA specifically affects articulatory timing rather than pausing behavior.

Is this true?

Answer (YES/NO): NO